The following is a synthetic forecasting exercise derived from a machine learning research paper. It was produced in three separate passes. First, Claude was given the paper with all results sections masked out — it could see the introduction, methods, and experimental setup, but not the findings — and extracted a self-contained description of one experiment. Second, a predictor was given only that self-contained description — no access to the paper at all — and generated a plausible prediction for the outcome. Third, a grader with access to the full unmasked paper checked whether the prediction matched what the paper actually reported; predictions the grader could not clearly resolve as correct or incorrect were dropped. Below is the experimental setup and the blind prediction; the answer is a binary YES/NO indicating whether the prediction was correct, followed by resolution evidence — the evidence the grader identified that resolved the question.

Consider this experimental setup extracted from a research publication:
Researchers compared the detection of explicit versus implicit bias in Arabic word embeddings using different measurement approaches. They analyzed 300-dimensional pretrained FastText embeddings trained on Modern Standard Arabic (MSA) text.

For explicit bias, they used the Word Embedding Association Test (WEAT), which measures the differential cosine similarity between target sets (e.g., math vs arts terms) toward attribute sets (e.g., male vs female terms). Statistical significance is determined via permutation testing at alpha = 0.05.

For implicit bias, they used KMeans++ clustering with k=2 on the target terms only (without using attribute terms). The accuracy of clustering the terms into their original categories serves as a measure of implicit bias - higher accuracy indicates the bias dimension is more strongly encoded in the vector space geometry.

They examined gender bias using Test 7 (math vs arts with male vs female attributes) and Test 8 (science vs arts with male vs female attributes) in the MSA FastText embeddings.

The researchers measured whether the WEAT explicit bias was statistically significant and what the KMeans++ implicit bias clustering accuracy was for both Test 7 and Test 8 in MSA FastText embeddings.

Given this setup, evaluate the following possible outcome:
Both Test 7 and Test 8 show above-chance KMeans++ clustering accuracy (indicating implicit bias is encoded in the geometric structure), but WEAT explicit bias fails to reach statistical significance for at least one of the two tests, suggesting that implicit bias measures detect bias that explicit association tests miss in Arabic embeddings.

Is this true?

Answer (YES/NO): YES